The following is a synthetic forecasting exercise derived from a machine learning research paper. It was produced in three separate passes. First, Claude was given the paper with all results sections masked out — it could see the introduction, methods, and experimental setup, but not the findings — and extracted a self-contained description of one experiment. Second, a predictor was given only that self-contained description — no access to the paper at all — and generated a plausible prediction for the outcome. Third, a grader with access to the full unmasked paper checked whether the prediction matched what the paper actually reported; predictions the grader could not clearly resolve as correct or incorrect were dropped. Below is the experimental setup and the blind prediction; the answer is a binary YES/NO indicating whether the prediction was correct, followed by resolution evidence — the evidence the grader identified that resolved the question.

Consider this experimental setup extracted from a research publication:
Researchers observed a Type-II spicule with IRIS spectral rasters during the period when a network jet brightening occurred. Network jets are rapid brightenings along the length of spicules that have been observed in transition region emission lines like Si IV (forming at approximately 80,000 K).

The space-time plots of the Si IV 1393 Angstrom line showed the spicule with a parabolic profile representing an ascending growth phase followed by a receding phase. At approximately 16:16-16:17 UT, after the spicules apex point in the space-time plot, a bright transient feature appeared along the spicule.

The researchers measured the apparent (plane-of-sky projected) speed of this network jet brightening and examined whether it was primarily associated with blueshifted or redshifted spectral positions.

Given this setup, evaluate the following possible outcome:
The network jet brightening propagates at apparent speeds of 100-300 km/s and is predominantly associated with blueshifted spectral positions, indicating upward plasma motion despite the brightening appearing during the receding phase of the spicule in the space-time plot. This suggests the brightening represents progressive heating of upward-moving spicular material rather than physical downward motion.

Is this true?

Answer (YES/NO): NO